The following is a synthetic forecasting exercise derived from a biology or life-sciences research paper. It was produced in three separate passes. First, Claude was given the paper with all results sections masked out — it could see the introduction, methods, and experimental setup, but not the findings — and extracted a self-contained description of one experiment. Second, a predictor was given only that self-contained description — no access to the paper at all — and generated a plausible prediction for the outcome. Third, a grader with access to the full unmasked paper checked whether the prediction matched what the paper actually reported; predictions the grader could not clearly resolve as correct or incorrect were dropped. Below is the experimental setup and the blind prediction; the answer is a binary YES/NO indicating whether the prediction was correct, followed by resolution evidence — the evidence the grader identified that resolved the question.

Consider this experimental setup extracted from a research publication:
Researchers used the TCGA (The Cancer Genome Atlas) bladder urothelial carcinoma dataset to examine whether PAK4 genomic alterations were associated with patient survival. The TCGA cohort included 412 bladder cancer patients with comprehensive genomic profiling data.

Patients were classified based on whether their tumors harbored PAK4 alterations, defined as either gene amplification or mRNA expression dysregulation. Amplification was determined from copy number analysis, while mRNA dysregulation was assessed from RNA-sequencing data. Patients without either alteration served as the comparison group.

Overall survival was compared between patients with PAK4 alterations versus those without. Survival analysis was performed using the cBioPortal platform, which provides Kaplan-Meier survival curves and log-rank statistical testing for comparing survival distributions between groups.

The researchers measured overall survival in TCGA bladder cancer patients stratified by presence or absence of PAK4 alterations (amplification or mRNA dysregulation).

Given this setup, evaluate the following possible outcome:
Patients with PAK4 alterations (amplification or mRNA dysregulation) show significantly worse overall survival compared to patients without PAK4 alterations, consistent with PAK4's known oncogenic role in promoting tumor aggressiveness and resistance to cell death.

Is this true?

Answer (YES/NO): YES